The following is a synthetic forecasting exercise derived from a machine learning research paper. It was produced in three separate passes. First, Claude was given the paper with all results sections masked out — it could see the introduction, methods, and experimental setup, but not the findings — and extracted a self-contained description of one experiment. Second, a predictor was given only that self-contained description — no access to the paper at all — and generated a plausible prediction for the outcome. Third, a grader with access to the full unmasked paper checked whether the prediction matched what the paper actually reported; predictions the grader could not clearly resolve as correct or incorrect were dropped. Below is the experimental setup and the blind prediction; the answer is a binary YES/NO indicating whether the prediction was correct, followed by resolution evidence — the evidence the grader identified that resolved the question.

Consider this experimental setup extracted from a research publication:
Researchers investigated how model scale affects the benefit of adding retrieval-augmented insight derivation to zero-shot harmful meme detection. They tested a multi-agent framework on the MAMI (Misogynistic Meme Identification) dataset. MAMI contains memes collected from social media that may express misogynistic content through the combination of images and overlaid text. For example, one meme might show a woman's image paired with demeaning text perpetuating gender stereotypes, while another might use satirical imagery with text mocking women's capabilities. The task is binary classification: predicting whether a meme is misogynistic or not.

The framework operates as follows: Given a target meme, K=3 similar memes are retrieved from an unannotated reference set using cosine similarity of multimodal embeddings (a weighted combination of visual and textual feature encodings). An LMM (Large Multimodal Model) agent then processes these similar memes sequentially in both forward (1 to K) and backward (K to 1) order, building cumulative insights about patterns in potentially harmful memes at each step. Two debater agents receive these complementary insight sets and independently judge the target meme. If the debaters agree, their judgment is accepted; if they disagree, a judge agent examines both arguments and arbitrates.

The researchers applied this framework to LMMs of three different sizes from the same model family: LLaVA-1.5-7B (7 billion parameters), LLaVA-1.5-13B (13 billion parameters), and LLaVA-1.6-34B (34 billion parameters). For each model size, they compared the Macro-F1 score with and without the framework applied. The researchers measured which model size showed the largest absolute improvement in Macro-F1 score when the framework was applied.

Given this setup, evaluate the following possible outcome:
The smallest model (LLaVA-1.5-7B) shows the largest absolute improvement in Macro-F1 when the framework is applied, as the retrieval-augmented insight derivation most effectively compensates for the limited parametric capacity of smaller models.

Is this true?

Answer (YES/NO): NO